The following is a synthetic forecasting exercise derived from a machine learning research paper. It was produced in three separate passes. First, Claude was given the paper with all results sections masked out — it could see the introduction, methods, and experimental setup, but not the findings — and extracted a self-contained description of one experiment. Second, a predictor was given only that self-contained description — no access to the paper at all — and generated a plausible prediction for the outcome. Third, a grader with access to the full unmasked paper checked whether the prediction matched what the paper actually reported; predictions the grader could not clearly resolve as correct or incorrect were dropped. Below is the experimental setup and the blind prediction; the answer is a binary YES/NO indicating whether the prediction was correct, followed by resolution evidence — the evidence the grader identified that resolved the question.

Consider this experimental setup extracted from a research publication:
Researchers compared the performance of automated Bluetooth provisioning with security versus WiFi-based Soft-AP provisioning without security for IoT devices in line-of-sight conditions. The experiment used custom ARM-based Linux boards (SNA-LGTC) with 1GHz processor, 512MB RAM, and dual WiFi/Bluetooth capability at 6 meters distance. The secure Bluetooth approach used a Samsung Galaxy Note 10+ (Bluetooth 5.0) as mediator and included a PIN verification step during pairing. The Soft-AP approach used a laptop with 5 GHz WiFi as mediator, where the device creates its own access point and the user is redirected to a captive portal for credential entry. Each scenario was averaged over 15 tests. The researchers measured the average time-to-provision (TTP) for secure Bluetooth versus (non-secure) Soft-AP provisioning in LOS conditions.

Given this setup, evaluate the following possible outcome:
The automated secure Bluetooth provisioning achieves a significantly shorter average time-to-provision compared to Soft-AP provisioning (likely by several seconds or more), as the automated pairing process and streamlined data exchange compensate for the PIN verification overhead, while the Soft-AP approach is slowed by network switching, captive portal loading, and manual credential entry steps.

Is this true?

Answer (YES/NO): YES